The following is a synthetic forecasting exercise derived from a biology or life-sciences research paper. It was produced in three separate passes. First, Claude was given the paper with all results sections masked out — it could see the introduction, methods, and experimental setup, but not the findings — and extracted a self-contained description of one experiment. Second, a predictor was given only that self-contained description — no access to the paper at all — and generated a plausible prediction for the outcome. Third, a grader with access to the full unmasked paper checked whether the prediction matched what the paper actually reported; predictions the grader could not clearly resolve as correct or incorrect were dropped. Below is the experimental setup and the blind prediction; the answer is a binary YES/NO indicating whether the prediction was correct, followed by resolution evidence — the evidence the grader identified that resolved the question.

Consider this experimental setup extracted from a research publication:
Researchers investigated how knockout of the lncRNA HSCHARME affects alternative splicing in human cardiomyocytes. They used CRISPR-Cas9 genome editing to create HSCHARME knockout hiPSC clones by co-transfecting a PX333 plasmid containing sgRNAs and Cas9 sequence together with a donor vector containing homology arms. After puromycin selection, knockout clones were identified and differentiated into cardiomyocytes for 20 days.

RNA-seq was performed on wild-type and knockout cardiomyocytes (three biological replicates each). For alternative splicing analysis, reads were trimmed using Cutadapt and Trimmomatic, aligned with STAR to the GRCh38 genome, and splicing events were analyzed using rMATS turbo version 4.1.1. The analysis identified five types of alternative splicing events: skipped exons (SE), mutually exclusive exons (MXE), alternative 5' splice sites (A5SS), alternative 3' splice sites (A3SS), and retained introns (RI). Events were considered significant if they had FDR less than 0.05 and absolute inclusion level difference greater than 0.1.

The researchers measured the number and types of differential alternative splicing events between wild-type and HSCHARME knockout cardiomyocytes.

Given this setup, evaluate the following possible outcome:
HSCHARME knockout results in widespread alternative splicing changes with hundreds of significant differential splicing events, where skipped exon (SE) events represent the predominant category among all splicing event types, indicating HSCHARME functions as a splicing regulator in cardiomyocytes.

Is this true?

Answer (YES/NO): NO